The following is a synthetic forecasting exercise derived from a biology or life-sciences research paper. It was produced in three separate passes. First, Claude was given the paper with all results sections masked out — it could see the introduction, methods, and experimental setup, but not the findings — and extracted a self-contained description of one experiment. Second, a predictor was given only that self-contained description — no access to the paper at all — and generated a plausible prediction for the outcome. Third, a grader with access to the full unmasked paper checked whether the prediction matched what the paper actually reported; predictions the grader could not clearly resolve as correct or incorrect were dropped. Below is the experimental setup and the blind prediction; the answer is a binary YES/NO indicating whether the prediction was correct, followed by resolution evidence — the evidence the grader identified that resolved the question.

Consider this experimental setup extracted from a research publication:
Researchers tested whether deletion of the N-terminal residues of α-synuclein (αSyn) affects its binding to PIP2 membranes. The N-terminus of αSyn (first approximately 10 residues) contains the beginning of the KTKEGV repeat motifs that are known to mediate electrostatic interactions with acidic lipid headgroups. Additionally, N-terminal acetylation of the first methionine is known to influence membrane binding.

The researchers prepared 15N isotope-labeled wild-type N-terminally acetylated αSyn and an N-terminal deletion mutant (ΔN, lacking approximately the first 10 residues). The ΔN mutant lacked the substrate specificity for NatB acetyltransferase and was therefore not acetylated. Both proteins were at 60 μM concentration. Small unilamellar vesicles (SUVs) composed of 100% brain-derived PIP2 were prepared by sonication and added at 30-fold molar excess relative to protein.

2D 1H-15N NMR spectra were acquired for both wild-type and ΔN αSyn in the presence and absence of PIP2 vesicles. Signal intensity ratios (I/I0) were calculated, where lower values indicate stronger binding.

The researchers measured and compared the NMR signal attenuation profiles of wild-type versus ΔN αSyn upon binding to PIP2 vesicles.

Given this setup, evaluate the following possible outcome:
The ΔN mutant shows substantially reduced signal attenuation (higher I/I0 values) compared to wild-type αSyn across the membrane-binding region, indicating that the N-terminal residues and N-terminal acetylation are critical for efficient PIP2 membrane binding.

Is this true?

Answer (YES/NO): YES